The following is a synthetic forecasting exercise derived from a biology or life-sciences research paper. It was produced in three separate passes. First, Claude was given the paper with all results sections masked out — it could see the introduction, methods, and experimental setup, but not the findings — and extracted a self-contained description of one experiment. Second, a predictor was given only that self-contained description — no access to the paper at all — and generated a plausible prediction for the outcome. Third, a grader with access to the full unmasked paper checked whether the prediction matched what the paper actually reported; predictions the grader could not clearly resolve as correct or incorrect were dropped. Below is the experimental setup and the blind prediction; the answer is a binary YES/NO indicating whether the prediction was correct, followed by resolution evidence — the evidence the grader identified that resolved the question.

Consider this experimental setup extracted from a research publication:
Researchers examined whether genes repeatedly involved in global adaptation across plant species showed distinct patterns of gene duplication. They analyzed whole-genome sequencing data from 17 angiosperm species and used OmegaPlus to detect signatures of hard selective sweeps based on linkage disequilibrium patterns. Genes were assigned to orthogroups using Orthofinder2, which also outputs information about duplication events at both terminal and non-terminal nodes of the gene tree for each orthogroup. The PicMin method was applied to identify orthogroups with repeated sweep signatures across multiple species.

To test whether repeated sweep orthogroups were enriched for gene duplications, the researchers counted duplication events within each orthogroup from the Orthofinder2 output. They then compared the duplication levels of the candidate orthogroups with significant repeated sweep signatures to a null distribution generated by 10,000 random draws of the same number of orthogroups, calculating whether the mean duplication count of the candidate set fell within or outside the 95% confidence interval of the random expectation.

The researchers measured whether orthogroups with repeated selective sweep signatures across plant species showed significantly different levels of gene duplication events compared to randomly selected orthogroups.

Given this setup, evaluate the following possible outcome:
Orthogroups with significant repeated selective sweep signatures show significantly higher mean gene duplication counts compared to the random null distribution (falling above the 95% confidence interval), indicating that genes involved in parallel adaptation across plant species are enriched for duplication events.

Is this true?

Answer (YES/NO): YES